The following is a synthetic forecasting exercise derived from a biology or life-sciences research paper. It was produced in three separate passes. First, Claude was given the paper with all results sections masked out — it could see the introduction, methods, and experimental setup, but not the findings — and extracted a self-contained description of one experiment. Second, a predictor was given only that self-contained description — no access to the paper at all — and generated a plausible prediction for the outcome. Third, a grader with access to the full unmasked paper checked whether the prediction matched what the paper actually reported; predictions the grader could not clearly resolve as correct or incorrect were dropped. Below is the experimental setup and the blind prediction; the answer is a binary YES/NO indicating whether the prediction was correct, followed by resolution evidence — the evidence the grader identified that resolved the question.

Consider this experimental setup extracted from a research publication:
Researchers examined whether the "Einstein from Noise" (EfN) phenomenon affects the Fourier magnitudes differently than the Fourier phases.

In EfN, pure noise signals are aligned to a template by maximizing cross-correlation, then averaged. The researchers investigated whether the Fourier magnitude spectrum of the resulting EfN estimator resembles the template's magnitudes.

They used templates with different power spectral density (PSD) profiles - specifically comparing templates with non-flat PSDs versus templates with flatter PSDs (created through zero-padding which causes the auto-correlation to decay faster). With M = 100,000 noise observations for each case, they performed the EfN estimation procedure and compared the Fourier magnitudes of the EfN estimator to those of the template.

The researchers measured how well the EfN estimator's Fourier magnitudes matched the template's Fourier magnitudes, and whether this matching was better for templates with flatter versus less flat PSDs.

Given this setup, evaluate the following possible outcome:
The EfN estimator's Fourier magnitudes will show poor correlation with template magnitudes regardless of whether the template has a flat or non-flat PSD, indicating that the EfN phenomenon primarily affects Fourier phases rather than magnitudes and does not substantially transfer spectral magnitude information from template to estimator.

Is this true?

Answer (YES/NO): NO